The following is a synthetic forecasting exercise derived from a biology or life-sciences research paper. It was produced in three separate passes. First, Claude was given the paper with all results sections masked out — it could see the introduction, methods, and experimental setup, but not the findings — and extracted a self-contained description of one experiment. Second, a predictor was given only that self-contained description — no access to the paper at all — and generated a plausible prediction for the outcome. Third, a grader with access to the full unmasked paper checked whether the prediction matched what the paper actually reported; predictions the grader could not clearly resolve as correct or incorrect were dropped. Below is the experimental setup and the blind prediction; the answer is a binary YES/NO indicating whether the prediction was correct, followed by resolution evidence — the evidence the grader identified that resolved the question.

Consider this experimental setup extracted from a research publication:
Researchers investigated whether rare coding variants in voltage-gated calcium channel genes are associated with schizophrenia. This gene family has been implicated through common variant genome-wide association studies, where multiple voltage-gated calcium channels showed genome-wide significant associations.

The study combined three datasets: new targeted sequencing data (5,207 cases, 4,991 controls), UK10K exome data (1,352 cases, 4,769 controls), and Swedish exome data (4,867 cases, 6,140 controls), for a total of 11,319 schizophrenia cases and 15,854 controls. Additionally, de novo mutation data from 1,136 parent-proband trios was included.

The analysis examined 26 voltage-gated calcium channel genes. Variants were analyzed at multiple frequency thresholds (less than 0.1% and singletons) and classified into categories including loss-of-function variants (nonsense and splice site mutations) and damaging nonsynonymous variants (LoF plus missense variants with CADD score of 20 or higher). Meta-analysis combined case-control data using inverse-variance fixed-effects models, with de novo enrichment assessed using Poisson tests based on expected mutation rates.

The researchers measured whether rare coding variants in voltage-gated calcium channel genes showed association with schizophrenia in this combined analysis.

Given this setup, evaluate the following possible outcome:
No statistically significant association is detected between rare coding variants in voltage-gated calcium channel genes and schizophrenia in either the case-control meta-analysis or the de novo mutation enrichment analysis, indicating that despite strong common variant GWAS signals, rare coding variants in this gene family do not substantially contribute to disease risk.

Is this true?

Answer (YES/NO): YES